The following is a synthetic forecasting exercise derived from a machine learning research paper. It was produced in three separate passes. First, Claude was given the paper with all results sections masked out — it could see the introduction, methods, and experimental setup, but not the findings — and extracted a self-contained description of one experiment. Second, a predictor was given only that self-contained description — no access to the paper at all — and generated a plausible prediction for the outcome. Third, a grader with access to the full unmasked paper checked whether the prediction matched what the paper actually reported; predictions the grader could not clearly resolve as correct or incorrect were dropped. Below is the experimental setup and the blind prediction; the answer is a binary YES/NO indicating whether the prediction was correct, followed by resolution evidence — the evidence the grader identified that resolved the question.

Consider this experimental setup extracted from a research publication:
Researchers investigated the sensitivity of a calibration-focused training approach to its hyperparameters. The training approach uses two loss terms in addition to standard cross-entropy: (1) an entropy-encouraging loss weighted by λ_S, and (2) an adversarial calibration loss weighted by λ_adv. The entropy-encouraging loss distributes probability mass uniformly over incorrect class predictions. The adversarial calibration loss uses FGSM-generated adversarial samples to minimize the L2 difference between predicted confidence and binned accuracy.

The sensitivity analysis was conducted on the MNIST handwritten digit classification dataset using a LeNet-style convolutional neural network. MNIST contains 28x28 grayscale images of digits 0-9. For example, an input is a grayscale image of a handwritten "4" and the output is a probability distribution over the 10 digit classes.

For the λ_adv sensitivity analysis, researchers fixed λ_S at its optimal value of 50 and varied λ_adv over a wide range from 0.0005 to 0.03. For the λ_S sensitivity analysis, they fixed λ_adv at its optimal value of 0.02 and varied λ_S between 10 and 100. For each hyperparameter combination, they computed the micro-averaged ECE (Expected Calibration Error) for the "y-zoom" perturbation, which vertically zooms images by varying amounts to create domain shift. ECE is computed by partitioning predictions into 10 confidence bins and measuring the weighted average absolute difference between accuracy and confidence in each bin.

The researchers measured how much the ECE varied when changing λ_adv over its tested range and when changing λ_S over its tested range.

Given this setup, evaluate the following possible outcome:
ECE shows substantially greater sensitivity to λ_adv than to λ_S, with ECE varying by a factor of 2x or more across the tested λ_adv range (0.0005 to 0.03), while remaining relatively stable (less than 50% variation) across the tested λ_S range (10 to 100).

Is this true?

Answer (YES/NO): NO